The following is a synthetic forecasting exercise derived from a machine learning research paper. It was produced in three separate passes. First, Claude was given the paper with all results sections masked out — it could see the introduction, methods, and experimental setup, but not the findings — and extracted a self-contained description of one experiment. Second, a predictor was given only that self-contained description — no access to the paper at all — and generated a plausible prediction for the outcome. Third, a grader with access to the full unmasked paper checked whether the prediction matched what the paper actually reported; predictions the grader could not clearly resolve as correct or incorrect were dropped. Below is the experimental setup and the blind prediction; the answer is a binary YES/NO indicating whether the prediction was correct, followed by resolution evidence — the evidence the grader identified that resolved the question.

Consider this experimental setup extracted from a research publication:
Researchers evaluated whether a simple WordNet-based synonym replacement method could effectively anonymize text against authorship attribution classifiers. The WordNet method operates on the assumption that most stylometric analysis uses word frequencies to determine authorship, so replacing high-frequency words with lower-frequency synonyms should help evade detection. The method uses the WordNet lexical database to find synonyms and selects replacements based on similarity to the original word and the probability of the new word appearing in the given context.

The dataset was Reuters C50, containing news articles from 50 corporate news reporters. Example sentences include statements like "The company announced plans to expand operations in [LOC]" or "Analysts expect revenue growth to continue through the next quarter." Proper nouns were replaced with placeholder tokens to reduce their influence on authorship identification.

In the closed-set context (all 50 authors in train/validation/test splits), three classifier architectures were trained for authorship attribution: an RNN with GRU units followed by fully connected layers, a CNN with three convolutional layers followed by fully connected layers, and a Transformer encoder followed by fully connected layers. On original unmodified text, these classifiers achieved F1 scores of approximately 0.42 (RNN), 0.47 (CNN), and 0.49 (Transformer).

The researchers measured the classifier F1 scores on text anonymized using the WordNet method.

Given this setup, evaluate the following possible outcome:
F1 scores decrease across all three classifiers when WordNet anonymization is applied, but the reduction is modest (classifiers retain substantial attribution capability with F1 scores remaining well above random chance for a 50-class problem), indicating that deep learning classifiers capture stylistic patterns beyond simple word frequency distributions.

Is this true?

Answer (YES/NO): YES